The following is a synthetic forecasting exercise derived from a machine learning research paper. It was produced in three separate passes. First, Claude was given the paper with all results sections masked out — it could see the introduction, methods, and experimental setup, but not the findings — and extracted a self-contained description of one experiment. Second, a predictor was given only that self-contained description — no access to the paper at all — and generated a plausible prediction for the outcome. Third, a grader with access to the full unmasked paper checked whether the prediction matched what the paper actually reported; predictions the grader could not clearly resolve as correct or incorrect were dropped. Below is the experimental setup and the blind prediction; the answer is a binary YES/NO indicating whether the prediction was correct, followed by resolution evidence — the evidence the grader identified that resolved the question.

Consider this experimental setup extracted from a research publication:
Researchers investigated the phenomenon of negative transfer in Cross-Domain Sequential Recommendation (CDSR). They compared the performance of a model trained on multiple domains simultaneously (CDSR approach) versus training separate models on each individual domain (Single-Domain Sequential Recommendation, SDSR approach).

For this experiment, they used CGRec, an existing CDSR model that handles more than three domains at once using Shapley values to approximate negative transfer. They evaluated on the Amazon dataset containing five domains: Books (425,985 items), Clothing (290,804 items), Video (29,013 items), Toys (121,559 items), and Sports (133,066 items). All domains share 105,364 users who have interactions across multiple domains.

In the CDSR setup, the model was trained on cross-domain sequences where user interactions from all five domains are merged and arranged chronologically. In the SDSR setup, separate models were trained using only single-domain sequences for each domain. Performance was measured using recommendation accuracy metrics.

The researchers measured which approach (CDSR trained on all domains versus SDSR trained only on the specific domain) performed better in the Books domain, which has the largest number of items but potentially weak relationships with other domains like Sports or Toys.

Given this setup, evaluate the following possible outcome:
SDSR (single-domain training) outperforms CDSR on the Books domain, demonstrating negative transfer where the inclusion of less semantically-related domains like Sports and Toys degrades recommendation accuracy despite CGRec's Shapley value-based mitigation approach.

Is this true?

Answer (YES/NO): YES